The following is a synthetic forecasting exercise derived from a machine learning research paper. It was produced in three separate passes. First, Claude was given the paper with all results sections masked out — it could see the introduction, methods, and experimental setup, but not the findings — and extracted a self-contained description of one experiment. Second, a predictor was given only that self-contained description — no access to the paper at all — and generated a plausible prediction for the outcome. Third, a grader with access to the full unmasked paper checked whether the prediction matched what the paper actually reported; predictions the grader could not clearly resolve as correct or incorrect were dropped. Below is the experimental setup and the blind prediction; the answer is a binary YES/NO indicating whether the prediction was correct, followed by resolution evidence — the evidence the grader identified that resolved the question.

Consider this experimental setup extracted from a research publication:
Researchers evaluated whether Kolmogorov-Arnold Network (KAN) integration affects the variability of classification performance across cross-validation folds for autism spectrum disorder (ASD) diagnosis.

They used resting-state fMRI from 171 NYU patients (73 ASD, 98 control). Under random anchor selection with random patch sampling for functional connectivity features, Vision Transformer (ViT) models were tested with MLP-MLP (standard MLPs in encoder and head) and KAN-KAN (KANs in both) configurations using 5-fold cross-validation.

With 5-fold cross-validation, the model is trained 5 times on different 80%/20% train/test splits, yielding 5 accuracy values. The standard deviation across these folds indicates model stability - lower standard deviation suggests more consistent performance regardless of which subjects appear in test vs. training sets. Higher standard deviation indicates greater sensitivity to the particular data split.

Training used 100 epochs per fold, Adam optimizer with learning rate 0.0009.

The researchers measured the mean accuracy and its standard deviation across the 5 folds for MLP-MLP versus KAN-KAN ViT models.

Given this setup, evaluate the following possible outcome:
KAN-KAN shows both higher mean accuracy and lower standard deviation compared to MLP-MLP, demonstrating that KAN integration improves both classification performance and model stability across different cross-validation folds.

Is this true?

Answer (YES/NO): NO